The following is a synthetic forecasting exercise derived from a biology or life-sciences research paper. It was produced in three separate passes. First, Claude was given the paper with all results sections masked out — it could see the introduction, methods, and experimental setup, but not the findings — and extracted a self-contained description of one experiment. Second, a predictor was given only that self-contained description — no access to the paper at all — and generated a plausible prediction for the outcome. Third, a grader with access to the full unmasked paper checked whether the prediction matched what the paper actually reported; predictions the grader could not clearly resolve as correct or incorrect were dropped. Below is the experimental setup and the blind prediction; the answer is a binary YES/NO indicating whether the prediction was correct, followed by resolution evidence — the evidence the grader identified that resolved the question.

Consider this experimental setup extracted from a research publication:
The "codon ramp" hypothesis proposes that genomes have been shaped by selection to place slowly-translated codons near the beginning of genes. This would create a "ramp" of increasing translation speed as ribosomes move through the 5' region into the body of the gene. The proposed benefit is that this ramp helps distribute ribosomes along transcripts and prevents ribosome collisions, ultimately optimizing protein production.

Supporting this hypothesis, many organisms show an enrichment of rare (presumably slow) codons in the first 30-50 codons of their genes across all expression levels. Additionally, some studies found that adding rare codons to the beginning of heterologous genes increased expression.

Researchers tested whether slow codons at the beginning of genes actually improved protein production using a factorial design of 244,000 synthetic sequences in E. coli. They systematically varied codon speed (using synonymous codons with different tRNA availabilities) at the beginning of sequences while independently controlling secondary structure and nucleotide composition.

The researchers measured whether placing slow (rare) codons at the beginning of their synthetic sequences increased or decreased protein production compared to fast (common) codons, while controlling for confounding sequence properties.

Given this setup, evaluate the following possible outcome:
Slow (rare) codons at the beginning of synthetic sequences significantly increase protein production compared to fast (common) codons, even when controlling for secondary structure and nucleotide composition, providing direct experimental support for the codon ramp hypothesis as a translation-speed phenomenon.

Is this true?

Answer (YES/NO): NO